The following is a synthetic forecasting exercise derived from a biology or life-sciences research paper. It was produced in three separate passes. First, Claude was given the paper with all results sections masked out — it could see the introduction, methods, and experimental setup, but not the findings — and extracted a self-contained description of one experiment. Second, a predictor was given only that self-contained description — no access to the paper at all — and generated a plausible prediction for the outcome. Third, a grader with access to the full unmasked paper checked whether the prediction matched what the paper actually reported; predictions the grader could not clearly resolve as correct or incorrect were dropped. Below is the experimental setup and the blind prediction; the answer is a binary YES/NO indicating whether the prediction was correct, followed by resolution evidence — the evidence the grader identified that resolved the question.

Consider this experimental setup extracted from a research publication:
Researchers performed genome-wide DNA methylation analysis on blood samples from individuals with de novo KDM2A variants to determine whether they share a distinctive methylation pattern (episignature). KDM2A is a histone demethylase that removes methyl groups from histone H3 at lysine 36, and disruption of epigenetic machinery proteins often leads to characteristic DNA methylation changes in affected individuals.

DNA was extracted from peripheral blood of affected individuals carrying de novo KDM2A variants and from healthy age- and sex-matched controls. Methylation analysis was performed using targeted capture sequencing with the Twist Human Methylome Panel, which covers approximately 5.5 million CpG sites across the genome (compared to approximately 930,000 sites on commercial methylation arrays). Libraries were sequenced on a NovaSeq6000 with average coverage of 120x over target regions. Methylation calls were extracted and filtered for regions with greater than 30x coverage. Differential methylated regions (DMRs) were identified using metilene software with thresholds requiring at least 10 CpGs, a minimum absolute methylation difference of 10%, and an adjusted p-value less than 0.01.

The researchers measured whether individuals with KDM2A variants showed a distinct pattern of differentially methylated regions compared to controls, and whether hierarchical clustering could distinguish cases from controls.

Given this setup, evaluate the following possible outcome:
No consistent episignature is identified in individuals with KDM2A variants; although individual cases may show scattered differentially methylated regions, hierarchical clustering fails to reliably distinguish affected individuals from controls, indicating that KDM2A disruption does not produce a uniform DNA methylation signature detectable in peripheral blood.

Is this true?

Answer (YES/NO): NO